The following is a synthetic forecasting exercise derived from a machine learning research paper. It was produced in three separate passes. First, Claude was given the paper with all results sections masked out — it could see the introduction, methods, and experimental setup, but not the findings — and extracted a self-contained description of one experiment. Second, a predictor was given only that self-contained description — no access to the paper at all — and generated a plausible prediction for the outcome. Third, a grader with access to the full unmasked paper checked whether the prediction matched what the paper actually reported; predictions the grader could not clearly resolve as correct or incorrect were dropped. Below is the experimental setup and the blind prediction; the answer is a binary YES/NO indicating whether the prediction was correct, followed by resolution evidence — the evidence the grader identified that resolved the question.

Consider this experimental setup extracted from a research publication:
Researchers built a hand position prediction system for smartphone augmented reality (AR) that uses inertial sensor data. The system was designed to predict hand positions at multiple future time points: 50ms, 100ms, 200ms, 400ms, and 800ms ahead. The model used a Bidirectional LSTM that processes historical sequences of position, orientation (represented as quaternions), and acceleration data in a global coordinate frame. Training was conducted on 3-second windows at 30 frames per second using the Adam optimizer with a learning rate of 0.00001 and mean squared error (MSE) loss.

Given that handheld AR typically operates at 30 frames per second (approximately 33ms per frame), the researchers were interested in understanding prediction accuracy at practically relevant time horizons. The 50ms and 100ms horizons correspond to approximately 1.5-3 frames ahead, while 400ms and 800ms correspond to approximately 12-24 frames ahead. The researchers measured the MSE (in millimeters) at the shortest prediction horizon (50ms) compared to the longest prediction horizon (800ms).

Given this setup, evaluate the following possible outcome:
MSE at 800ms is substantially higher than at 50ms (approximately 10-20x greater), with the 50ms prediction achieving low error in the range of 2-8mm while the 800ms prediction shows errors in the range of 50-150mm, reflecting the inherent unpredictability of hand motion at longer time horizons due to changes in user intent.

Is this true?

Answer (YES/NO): NO